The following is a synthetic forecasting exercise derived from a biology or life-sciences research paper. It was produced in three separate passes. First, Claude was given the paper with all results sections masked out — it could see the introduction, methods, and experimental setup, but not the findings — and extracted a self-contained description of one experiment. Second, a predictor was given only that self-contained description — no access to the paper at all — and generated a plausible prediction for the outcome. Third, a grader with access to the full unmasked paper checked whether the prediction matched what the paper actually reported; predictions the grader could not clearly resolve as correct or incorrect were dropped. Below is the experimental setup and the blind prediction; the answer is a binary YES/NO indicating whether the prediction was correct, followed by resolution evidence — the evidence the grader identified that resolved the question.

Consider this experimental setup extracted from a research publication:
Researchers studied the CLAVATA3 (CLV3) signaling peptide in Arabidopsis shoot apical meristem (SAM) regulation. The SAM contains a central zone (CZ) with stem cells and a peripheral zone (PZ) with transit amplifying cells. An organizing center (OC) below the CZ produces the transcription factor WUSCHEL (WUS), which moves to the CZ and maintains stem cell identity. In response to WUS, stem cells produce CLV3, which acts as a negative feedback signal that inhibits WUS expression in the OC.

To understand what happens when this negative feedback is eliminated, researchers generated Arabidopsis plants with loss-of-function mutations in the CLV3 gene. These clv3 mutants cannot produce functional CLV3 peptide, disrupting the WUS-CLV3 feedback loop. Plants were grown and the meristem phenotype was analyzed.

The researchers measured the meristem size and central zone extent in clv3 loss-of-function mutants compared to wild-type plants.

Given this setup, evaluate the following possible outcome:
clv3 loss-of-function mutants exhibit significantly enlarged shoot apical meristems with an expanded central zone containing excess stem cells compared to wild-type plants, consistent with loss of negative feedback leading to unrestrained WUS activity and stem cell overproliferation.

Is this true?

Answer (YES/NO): YES